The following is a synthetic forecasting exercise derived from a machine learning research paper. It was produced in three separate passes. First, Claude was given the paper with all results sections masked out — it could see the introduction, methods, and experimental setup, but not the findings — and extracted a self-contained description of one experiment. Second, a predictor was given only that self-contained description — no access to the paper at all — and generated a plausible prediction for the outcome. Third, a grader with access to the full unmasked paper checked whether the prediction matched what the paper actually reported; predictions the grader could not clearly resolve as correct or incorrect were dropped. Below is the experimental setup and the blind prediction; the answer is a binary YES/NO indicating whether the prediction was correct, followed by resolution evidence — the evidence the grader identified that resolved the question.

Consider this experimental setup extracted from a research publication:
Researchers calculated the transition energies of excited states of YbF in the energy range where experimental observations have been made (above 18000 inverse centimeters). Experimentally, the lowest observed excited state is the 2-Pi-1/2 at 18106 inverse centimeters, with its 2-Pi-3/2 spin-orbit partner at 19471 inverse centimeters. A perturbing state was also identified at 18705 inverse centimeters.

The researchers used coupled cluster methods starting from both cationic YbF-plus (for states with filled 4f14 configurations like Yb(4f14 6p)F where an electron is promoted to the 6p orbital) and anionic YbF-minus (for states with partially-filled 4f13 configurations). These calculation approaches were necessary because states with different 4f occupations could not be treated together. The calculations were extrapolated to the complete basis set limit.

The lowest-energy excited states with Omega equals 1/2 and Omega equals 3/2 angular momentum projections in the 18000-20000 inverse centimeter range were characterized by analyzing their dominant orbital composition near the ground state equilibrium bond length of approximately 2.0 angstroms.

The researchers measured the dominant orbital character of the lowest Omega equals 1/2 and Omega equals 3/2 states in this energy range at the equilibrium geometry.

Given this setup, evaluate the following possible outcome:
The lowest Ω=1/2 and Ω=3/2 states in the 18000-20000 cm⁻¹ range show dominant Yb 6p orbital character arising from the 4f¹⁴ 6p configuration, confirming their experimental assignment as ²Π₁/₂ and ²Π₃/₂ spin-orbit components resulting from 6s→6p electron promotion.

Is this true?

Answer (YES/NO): YES